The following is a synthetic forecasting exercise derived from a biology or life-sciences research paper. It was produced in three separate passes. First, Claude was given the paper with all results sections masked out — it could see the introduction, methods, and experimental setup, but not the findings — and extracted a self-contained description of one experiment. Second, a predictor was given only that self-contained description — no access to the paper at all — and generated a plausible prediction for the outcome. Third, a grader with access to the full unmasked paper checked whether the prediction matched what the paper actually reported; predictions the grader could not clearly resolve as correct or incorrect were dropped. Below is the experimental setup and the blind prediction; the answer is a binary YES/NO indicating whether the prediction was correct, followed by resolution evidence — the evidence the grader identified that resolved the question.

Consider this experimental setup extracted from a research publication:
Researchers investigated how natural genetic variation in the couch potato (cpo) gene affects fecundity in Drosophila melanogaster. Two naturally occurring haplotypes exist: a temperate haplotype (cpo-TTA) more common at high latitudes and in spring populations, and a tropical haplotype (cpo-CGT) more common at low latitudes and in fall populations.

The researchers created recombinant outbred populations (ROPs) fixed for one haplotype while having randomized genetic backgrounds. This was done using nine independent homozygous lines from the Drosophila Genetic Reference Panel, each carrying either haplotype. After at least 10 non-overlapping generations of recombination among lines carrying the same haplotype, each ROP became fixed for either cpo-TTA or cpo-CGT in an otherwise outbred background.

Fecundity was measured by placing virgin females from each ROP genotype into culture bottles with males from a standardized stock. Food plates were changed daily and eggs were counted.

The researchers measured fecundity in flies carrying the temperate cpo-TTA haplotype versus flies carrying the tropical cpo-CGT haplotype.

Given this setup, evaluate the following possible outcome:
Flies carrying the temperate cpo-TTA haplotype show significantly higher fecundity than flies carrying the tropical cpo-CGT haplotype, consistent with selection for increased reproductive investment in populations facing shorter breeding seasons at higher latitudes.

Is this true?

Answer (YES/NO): NO